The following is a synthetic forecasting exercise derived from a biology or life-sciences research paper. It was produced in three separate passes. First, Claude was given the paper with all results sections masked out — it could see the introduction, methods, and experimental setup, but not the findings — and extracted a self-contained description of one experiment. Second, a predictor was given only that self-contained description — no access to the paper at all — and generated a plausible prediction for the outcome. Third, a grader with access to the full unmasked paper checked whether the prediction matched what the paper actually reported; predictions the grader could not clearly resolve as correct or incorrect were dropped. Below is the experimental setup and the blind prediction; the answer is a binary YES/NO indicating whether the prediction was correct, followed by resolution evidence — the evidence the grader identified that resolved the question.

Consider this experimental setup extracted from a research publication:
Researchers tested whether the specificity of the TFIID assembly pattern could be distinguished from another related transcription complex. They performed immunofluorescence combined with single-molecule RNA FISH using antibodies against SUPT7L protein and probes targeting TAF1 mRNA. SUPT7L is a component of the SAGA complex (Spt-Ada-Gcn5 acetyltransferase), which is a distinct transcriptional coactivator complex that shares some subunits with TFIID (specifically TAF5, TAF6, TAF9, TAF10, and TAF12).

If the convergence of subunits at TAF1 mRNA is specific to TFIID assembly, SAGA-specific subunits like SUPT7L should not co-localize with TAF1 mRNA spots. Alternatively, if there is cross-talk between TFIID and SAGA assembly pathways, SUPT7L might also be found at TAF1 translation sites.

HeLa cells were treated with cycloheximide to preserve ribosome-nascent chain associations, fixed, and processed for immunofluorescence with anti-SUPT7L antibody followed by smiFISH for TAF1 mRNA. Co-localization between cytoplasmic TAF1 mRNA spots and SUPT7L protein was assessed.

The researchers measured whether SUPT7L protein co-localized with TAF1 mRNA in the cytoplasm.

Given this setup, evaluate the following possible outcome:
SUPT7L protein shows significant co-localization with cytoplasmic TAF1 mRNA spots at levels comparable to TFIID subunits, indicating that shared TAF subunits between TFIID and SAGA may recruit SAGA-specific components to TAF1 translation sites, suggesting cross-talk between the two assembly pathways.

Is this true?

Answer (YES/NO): NO